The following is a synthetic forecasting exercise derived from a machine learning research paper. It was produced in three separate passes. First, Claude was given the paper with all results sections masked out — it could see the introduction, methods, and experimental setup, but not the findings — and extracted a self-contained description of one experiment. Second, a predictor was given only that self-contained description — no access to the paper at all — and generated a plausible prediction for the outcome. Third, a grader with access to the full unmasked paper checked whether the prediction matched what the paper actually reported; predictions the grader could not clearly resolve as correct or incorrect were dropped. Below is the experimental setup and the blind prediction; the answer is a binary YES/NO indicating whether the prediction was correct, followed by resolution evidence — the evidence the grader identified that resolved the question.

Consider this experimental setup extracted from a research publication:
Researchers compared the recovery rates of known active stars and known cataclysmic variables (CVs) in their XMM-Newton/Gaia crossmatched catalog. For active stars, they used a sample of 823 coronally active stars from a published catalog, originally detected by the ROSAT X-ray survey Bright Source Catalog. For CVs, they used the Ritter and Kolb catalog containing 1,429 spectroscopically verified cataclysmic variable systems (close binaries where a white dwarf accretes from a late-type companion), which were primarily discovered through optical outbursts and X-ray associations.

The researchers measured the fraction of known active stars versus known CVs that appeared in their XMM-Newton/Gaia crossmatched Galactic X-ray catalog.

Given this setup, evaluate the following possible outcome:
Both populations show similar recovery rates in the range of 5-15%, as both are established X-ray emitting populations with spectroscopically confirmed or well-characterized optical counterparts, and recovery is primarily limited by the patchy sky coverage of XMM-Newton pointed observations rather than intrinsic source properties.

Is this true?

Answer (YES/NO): NO